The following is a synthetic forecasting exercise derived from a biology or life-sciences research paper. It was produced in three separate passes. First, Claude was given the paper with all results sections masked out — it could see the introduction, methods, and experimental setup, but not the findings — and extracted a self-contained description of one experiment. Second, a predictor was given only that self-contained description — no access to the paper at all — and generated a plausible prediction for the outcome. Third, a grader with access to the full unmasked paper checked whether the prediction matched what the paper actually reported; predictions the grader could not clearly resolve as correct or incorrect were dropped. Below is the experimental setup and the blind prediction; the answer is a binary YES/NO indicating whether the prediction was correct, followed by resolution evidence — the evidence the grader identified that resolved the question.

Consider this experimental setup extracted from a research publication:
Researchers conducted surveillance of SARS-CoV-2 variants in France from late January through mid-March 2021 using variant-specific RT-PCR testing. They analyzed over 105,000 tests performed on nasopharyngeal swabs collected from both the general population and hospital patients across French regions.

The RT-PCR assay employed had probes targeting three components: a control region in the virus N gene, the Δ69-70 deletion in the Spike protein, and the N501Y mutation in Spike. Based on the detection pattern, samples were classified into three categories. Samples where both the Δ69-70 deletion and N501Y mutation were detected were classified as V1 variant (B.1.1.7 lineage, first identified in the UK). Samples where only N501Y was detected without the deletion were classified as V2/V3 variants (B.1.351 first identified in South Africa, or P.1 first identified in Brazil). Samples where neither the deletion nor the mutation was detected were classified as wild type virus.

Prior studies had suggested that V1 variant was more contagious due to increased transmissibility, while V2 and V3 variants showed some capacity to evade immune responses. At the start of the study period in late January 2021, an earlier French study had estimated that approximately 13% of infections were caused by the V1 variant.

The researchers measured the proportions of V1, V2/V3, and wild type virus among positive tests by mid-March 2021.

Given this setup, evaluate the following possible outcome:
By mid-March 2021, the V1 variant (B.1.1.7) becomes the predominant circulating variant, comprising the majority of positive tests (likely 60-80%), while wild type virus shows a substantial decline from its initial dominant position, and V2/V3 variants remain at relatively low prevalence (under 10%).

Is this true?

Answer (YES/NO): NO